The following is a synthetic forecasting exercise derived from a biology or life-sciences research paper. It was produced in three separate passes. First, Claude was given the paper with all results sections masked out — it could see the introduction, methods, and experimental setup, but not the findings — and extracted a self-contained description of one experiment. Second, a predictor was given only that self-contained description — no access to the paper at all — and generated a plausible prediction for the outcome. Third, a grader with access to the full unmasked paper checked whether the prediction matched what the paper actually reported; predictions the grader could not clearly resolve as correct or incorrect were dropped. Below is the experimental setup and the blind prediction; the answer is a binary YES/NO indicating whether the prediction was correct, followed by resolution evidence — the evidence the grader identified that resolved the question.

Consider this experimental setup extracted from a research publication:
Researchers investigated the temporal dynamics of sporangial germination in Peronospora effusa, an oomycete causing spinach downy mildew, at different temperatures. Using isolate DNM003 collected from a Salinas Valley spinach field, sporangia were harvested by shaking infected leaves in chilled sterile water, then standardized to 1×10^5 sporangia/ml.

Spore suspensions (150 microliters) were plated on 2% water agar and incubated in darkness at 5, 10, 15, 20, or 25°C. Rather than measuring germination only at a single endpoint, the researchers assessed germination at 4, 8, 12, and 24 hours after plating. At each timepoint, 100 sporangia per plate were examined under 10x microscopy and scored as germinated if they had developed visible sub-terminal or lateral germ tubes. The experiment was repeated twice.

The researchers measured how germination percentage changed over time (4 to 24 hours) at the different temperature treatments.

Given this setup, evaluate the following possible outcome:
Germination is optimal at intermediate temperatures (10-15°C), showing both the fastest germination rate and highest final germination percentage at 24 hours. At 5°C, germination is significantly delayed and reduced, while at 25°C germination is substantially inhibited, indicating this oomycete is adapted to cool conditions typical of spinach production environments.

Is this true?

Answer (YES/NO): NO